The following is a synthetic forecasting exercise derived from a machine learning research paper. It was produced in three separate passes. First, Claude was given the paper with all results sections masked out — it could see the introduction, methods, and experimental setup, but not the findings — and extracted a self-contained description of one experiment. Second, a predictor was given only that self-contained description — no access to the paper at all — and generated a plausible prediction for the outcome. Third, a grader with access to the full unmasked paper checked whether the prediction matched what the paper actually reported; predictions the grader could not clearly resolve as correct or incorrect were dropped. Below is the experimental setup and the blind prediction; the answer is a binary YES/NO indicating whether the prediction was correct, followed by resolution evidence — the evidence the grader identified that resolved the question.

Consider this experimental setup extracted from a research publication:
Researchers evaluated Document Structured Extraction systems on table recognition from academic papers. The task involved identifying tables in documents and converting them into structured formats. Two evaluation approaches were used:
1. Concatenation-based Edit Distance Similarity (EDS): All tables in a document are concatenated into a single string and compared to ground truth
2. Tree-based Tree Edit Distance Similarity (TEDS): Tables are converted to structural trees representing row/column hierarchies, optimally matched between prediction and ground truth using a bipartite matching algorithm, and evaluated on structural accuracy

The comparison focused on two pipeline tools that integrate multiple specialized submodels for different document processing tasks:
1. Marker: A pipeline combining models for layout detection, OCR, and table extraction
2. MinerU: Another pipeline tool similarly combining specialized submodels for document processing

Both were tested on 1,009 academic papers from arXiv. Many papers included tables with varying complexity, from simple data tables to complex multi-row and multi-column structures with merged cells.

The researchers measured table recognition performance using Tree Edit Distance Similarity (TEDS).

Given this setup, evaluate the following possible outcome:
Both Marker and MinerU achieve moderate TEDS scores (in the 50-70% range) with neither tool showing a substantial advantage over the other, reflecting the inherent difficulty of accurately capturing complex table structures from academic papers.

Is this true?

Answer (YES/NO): NO